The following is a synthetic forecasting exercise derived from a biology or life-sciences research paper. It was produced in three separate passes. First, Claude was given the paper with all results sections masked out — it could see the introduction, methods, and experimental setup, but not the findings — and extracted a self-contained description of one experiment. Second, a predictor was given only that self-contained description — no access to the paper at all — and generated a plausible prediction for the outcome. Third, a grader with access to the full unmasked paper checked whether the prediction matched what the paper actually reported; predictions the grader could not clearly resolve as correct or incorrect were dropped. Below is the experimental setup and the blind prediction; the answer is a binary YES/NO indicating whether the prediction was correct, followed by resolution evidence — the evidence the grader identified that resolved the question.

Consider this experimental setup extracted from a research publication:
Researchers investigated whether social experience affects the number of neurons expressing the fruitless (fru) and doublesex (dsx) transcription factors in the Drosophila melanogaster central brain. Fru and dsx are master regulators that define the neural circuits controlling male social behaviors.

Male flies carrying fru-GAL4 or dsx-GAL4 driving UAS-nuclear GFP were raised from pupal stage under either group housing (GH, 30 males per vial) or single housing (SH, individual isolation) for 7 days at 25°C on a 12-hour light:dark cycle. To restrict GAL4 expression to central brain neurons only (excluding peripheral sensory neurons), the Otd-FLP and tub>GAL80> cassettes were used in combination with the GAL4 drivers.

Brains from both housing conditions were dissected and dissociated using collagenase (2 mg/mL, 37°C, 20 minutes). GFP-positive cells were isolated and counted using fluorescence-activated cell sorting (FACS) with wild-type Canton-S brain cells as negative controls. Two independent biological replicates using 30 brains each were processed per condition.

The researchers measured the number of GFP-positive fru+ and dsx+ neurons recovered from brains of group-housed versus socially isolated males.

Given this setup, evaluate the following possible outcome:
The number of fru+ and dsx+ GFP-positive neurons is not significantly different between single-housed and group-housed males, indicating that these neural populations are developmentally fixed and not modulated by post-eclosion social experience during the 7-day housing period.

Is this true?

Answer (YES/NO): NO